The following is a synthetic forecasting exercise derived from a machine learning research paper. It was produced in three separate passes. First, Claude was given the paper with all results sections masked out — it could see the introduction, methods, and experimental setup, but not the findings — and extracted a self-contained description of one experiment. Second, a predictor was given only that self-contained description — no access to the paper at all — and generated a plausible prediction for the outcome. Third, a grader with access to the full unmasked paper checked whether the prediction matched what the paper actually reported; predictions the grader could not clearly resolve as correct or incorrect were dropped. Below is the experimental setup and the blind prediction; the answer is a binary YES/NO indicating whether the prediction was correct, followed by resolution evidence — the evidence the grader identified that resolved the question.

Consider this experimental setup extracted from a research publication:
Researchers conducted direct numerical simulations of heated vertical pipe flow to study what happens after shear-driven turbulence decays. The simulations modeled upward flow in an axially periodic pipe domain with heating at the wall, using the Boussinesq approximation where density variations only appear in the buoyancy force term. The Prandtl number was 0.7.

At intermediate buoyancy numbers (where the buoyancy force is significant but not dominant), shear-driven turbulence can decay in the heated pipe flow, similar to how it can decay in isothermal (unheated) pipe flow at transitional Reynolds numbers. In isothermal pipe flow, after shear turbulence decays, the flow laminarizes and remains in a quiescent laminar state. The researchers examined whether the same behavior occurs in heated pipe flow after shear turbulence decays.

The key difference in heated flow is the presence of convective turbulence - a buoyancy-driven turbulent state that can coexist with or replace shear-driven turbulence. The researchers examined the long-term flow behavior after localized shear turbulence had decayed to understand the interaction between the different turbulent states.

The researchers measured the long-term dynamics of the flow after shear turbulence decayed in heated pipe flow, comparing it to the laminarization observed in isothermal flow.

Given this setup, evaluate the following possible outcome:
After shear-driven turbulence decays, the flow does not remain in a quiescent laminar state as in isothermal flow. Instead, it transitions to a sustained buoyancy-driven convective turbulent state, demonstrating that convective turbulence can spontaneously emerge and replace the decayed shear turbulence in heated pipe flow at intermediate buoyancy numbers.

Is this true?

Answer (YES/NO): YES